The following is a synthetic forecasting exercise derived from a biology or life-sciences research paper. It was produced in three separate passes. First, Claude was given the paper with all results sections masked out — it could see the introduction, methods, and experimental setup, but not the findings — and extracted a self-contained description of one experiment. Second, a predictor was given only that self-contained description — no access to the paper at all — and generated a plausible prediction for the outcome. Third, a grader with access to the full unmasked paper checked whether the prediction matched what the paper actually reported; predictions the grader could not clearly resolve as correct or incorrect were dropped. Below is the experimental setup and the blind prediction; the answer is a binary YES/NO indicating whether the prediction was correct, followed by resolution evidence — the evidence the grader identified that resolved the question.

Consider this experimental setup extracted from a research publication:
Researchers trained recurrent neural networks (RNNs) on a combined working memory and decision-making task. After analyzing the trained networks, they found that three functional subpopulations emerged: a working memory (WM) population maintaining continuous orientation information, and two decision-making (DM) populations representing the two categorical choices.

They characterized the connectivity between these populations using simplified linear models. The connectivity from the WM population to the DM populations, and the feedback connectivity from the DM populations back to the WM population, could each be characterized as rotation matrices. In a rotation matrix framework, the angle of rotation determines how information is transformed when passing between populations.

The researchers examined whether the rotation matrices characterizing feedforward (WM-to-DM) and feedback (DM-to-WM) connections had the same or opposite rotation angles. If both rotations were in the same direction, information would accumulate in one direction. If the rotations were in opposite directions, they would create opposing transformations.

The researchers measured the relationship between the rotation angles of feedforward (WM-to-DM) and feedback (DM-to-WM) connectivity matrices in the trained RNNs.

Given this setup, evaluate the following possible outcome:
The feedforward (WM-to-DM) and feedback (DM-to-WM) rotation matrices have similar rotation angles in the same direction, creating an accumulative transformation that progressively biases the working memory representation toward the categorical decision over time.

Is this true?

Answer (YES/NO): NO